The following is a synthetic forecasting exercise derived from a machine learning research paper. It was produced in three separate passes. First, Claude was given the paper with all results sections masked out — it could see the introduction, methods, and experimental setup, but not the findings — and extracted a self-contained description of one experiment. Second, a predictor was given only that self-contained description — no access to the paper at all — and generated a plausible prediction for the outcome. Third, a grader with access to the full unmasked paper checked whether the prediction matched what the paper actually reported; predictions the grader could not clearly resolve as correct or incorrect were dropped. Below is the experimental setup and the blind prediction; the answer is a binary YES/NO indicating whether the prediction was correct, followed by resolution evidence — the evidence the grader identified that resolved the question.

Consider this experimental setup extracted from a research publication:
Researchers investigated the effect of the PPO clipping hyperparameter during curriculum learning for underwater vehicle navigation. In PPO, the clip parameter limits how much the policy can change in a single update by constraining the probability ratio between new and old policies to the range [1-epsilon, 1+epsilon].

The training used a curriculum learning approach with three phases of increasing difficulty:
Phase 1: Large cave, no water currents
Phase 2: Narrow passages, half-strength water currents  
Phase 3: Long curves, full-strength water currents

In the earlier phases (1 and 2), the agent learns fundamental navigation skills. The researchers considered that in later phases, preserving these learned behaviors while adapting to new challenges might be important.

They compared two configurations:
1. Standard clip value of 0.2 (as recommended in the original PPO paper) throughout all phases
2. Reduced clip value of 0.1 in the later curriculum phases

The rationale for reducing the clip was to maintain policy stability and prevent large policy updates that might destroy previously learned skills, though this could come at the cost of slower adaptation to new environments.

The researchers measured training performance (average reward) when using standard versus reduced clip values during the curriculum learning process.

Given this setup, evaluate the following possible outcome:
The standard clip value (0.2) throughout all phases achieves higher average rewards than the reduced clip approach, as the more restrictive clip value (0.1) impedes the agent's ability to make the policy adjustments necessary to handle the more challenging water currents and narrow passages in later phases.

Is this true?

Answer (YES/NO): NO